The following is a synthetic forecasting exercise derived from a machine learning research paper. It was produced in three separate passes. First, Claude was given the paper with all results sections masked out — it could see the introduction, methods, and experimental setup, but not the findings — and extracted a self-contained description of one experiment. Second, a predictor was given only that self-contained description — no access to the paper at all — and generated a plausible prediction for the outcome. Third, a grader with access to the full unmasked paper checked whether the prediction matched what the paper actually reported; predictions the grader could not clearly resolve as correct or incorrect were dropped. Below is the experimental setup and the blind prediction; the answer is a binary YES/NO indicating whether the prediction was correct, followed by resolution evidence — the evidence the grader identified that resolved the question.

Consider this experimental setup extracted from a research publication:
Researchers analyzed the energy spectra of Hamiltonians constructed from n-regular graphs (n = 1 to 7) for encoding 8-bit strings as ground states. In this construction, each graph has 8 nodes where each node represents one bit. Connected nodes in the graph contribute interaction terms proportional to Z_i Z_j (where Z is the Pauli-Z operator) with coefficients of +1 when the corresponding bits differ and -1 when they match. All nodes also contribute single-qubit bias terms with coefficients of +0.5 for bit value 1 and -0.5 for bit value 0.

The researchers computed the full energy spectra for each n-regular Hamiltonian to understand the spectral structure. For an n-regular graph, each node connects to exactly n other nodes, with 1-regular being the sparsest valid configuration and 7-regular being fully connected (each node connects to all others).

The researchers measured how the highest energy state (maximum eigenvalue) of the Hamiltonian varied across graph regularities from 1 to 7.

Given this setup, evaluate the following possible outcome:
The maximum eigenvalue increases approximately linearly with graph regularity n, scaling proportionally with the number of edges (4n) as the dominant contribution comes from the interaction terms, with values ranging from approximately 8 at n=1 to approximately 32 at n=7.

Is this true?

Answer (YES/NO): NO